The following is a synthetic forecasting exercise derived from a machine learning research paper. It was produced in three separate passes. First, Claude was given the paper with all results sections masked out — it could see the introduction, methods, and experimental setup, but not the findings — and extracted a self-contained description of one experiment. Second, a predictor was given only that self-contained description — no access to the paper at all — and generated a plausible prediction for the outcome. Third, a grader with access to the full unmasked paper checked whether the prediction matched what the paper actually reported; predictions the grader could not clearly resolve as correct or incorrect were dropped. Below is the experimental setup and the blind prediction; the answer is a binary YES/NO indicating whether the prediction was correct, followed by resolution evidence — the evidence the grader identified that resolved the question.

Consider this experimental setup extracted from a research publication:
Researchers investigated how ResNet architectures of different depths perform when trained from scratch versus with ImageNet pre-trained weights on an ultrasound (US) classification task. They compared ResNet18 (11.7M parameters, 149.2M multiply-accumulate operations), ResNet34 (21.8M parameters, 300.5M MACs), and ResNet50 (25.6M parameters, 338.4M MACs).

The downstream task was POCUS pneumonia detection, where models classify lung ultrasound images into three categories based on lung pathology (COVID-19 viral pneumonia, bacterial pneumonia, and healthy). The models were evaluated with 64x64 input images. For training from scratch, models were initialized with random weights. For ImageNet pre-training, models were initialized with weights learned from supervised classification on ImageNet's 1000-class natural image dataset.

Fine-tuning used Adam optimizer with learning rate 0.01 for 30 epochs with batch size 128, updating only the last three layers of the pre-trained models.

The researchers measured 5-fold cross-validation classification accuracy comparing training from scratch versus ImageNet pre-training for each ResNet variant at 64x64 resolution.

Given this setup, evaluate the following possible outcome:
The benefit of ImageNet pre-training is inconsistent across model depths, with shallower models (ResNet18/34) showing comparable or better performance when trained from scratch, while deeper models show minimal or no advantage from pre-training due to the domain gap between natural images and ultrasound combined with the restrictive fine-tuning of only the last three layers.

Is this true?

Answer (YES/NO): NO